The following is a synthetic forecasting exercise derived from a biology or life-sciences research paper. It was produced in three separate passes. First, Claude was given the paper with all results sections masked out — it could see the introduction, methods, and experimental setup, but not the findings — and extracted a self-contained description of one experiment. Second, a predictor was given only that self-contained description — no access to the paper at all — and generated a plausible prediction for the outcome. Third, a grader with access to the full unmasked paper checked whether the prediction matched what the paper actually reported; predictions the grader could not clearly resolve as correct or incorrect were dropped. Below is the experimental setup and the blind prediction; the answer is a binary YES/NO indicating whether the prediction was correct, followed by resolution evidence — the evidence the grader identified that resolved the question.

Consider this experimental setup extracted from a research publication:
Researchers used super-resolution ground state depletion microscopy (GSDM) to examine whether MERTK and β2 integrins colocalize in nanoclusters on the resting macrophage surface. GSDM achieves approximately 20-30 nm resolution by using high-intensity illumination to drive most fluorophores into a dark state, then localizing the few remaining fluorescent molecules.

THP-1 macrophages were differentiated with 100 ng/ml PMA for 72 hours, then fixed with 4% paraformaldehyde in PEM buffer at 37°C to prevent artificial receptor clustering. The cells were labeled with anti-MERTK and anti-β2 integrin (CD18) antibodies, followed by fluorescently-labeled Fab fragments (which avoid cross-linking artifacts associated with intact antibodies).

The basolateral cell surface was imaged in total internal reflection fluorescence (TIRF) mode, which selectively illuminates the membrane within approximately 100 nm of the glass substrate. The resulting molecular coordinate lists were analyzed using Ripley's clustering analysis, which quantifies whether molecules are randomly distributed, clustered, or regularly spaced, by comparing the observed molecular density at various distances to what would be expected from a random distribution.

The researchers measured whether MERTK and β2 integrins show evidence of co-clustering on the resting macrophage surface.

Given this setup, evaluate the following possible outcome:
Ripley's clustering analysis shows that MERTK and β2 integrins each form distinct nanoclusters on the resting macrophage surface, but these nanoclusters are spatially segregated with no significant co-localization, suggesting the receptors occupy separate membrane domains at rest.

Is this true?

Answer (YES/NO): NO